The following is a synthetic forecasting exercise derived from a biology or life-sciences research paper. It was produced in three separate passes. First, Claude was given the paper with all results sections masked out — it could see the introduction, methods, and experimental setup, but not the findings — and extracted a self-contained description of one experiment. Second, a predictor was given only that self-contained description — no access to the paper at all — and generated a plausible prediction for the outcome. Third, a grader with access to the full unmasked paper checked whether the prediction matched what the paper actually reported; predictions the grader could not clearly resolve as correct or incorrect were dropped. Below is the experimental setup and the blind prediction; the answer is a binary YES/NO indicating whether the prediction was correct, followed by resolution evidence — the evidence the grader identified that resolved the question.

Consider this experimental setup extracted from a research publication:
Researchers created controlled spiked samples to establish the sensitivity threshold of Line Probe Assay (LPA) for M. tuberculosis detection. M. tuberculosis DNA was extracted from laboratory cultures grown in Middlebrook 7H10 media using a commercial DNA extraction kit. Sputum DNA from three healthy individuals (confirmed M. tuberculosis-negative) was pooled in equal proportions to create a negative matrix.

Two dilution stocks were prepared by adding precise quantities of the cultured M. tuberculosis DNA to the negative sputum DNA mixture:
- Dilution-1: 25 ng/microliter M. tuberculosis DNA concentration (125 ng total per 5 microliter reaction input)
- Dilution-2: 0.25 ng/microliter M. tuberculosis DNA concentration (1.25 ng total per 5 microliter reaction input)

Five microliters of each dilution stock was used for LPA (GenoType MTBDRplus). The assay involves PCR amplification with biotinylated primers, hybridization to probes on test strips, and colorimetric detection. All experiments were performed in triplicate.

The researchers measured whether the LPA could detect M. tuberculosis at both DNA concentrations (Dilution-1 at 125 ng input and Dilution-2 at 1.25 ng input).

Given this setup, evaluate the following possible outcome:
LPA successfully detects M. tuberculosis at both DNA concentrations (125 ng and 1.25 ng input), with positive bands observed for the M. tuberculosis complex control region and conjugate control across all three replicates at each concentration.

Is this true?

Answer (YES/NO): NO